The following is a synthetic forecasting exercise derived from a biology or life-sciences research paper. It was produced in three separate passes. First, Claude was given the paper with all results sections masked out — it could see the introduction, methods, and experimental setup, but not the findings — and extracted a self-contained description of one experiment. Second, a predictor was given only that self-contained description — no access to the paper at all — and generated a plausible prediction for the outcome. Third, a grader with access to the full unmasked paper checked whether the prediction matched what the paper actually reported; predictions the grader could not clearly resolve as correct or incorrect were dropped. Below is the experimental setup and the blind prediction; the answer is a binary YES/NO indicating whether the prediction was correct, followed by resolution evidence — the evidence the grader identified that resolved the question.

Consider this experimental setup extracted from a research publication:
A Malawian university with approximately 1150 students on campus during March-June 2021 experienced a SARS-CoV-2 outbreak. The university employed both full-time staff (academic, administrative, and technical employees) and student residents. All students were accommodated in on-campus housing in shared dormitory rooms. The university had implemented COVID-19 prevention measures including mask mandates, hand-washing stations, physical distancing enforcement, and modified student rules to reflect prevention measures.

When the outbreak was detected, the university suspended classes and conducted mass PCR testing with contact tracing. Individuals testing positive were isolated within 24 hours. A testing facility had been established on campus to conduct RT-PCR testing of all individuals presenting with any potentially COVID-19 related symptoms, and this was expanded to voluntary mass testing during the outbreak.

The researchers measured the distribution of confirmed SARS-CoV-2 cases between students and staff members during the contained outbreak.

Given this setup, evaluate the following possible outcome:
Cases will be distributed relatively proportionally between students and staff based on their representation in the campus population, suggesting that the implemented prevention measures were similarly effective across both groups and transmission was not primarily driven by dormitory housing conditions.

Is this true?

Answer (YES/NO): NO